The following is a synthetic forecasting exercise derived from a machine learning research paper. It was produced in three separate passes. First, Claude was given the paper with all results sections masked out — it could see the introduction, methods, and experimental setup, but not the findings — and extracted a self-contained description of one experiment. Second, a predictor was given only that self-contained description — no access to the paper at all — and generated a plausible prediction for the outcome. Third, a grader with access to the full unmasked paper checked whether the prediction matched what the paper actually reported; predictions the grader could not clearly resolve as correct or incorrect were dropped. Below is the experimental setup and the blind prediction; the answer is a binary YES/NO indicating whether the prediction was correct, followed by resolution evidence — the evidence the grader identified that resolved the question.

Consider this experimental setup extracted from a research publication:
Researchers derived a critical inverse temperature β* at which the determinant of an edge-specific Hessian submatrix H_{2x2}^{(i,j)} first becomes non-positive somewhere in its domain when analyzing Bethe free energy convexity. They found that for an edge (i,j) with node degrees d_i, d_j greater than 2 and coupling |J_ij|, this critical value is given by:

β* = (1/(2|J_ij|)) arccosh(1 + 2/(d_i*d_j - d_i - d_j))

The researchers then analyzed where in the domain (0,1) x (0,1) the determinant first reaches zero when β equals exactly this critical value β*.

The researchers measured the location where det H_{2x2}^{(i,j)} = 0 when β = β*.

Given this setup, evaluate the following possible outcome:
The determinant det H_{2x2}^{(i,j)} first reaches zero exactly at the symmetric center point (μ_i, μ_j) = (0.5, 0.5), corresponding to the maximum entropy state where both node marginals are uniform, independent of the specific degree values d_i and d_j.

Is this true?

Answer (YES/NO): YES